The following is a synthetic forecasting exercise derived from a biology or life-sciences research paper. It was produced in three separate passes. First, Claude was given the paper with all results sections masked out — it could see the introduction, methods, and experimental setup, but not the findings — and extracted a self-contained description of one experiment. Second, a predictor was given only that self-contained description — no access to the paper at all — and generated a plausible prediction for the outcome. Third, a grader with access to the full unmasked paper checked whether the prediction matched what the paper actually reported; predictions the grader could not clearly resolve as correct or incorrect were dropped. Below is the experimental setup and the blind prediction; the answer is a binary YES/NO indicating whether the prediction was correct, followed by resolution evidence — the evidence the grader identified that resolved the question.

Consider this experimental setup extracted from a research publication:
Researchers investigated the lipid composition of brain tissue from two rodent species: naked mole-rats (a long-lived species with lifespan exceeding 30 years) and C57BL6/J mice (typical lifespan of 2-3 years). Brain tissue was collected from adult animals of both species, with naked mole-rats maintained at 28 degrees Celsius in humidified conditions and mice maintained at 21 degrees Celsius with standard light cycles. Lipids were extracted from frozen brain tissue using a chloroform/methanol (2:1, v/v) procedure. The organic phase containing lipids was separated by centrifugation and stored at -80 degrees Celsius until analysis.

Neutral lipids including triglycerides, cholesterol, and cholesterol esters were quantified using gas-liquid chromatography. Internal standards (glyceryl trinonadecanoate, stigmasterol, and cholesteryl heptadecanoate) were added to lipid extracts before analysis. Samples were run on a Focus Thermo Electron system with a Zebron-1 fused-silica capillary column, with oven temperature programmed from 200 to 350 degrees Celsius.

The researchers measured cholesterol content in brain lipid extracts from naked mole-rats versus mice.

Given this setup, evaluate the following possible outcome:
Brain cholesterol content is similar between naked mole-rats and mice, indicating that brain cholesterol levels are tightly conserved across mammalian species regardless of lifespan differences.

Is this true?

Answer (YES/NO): NO